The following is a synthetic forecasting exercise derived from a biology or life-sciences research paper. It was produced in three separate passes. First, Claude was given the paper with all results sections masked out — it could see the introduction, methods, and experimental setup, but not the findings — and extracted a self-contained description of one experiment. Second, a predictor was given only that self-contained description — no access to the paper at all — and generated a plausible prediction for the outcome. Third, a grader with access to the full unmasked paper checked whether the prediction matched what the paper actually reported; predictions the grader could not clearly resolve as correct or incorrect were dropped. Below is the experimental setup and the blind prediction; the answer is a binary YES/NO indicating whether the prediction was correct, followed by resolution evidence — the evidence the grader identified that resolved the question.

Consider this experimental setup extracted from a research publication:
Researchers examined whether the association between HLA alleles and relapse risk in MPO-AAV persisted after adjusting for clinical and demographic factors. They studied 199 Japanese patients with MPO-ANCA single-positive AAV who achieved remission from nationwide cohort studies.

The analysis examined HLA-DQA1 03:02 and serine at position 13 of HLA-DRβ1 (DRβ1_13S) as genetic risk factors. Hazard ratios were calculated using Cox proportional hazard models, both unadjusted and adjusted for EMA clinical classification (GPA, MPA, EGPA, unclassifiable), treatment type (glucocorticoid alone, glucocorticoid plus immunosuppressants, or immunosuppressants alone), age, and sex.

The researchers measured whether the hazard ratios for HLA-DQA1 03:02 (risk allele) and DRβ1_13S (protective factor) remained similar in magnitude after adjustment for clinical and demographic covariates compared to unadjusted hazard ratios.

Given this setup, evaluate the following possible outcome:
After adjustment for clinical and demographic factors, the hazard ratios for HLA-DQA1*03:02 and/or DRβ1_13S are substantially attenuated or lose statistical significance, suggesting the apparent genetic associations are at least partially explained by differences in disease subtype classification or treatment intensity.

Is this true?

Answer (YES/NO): NO